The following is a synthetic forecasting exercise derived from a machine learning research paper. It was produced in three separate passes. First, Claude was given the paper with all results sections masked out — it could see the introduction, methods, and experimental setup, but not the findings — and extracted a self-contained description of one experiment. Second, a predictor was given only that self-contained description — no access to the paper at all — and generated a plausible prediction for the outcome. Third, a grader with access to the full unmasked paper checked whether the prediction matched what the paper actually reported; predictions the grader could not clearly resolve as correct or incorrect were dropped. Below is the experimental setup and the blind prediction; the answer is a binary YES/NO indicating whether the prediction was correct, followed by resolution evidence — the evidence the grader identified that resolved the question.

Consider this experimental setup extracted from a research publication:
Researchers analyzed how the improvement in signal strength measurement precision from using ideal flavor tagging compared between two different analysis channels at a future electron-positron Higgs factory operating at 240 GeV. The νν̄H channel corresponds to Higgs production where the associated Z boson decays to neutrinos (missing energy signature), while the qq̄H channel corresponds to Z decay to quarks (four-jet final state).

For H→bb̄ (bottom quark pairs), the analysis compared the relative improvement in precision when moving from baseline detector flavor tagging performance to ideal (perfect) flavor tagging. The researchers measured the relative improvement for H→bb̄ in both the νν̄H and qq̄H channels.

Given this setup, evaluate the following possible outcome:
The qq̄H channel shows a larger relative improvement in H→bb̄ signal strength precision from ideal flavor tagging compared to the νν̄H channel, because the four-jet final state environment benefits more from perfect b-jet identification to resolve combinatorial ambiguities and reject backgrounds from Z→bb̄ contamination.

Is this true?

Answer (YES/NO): YES